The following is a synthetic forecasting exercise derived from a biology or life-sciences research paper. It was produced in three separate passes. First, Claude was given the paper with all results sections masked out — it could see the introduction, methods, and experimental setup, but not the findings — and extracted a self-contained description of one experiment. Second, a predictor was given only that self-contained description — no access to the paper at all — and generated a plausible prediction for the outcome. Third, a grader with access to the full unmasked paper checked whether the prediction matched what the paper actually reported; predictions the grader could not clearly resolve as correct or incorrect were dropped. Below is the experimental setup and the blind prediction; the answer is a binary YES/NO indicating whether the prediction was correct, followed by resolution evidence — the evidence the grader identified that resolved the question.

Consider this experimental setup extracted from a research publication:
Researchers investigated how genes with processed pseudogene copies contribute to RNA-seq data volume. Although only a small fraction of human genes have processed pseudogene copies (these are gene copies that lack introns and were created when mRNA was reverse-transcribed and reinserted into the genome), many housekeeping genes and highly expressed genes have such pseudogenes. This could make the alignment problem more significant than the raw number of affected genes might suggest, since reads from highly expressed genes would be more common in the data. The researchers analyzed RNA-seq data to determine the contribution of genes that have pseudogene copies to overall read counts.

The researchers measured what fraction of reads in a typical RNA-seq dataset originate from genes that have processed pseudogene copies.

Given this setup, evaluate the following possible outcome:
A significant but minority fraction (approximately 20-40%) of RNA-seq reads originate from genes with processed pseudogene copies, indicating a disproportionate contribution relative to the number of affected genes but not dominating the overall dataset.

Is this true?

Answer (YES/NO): YES